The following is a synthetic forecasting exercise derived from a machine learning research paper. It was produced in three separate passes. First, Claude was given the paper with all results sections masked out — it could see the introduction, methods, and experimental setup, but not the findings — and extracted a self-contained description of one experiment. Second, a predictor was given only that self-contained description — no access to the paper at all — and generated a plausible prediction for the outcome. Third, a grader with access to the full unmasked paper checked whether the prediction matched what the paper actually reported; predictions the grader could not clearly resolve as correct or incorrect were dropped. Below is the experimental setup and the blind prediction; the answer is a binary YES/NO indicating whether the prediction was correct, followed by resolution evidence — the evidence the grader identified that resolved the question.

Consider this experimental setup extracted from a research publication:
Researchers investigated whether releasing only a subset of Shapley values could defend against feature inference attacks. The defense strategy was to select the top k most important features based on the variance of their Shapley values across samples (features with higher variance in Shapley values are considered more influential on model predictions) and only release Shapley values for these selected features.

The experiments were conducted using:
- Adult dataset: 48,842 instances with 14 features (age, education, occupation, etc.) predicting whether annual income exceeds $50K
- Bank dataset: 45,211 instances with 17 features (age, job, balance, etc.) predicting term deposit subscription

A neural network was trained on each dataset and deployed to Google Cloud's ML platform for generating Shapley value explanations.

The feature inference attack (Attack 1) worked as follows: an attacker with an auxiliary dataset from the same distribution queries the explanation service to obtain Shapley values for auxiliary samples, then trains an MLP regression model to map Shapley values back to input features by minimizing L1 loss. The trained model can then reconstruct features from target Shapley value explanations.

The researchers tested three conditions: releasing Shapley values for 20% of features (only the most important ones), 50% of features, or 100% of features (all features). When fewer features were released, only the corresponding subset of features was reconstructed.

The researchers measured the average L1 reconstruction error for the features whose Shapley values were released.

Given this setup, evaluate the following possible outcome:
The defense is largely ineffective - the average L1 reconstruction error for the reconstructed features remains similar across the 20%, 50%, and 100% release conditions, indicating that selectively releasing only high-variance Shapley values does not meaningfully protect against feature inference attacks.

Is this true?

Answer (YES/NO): NO